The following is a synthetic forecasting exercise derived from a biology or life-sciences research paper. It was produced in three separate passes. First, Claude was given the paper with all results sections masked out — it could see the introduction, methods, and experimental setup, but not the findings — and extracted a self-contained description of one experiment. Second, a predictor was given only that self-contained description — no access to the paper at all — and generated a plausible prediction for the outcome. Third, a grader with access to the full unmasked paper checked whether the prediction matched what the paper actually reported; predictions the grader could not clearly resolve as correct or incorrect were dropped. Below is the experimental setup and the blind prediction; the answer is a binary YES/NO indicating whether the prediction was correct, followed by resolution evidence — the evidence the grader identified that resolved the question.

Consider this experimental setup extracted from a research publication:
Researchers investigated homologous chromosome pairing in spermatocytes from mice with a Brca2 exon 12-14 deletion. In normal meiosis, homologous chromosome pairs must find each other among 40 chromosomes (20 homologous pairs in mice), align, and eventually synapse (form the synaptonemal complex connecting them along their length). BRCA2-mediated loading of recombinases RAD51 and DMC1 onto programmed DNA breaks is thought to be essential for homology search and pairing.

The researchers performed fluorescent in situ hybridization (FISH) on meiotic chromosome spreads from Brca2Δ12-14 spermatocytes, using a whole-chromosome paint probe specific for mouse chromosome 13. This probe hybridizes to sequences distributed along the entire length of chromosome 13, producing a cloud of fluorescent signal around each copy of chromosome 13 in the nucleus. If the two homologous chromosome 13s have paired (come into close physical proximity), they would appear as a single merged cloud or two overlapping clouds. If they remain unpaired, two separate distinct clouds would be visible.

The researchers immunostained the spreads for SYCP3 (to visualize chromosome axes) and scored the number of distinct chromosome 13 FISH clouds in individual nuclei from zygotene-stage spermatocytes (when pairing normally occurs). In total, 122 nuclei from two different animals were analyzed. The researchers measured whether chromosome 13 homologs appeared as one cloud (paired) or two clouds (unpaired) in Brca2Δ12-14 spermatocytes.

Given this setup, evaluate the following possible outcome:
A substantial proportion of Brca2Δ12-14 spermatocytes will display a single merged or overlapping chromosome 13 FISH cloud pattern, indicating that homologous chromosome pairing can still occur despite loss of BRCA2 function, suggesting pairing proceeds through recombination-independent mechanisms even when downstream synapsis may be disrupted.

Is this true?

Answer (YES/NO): NO